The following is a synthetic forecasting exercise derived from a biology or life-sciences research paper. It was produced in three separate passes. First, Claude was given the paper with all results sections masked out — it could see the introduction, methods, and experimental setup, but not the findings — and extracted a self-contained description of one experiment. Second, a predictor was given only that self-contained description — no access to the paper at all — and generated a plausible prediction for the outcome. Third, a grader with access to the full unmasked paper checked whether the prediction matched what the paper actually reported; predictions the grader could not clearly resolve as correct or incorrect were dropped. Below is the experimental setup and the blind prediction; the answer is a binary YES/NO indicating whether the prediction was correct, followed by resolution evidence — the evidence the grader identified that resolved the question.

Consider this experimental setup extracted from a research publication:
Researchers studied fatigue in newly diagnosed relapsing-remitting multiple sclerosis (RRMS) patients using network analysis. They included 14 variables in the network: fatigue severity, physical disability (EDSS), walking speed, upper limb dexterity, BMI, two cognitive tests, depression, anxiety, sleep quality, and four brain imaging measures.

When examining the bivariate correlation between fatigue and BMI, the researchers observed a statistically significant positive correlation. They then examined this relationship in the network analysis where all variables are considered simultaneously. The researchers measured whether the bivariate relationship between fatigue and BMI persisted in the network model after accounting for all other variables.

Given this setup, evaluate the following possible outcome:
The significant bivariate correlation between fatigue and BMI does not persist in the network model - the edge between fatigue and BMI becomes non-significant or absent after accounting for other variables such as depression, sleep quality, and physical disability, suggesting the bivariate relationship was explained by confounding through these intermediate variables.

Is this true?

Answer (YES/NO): YES